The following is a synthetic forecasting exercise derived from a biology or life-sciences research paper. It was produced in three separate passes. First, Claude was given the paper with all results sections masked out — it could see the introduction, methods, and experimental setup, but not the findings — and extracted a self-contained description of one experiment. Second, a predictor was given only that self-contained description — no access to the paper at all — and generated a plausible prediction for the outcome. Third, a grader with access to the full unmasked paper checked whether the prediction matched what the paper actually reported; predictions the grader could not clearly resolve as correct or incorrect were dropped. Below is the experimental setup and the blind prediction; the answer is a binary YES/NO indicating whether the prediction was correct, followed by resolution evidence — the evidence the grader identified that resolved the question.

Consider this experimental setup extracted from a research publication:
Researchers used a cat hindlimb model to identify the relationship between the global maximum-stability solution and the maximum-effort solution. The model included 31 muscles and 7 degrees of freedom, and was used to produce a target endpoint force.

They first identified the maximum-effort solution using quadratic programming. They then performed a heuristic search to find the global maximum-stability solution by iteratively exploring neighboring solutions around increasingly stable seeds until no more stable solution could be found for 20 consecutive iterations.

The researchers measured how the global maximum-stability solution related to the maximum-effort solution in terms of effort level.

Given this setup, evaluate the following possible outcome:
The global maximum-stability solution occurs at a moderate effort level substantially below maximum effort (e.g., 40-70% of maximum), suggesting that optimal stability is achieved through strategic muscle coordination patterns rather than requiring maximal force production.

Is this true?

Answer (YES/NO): YES